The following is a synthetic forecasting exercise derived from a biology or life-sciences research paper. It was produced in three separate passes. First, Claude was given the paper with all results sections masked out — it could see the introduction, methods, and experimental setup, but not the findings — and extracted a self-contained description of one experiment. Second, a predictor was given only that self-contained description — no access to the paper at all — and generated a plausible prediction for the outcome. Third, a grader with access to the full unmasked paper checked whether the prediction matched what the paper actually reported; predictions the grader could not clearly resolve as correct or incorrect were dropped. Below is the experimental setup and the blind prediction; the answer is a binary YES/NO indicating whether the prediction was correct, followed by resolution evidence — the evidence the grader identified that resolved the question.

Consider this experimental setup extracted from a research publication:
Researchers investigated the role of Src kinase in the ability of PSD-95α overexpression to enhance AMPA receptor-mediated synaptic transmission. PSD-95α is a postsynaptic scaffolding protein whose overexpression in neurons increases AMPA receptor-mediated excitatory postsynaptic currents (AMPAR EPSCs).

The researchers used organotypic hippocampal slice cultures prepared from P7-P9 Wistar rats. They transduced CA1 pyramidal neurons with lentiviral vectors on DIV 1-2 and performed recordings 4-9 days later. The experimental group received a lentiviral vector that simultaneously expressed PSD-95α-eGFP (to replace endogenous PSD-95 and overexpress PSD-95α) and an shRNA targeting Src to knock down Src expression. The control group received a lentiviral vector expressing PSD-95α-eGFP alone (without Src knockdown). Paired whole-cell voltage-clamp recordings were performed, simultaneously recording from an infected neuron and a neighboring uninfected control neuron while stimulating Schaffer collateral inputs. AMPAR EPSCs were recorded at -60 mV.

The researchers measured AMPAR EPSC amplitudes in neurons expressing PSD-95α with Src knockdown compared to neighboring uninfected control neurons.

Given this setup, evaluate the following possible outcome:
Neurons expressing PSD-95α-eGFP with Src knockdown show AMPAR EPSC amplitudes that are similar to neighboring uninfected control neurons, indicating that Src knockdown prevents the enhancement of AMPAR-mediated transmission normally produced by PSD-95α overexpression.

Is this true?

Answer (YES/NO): YES